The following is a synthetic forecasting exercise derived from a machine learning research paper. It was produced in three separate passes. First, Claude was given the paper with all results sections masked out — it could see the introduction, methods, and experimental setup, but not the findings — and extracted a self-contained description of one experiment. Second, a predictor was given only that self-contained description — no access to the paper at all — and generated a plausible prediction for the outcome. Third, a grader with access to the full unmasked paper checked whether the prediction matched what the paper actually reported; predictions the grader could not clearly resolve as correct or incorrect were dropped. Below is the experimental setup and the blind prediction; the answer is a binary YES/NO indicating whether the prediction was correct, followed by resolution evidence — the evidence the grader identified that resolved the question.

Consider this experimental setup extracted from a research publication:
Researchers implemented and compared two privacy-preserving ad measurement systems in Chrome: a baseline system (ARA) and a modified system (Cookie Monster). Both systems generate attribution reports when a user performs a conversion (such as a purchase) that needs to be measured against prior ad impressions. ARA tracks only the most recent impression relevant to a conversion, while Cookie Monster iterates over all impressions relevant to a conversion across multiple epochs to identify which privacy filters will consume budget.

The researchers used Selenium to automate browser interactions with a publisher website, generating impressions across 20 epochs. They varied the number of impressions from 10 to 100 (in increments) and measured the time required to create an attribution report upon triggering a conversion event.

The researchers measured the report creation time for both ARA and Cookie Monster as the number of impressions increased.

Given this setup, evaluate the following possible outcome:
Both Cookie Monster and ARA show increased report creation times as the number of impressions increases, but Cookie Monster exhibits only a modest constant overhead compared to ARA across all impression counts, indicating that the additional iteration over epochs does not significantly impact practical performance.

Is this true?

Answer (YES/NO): NO